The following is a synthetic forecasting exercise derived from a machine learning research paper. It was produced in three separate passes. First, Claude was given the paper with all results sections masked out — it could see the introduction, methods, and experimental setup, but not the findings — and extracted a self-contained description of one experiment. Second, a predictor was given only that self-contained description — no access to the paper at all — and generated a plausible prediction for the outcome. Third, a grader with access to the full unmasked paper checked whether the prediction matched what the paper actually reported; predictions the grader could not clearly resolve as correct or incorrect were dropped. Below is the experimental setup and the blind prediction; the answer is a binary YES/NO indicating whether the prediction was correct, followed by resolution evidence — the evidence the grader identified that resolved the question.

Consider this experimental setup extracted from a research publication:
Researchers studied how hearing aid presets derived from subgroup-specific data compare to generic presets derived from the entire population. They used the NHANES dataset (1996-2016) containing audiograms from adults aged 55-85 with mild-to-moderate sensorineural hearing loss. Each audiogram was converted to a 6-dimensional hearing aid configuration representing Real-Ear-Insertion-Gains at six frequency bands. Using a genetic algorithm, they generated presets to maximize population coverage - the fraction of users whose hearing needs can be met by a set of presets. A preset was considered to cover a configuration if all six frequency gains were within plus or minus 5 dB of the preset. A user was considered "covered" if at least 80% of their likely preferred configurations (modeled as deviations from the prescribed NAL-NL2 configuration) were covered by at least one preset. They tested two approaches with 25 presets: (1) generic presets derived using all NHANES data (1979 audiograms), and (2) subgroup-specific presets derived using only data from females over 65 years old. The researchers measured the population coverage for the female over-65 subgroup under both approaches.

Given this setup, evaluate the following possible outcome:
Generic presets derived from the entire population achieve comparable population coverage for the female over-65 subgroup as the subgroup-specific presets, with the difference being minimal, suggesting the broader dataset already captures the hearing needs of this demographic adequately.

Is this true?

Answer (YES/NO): YES